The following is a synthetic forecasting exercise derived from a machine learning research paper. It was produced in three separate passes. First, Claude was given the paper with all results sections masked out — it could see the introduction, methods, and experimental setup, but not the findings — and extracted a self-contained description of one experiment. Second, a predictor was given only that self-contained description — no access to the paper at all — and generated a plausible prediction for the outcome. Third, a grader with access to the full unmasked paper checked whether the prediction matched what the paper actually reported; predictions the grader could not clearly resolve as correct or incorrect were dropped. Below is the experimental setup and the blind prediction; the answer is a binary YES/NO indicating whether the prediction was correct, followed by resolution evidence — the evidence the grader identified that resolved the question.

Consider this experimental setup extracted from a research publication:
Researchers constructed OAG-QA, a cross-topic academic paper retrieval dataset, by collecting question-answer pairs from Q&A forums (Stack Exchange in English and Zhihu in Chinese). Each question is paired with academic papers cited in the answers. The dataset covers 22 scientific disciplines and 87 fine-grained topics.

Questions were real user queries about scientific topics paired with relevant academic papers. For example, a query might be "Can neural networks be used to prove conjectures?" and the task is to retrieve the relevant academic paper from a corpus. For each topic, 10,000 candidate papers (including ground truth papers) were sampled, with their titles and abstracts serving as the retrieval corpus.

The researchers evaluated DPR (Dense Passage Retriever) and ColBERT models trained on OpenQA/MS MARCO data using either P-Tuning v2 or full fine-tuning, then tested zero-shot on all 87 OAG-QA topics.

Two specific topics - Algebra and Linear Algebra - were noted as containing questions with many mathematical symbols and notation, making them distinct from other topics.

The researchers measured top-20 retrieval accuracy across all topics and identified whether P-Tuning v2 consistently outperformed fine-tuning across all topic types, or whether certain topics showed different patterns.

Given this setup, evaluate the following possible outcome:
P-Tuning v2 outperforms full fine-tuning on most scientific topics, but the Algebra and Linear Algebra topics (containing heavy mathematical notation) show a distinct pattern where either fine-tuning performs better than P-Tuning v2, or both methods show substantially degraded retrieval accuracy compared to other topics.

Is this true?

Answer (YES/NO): YES